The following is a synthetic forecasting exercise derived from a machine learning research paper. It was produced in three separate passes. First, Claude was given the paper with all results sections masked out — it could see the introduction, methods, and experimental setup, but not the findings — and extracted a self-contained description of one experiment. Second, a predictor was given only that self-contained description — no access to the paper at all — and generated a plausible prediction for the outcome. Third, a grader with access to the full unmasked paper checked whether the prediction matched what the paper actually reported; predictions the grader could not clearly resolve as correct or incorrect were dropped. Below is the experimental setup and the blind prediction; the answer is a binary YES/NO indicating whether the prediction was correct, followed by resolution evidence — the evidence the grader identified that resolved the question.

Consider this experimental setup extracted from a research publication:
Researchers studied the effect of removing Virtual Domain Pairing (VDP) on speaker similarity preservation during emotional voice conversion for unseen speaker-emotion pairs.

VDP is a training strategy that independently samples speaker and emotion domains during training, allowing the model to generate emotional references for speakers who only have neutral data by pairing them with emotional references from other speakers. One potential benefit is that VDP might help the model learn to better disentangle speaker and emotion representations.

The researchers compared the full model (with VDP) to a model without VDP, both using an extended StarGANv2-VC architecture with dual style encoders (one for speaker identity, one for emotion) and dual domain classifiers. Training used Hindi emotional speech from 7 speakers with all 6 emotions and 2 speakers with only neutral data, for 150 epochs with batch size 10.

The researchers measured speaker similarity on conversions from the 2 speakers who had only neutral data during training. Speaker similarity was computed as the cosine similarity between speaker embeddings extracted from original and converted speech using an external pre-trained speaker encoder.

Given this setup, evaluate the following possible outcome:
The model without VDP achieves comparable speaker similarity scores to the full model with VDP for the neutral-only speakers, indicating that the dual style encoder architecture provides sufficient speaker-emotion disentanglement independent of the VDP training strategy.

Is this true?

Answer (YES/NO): NO